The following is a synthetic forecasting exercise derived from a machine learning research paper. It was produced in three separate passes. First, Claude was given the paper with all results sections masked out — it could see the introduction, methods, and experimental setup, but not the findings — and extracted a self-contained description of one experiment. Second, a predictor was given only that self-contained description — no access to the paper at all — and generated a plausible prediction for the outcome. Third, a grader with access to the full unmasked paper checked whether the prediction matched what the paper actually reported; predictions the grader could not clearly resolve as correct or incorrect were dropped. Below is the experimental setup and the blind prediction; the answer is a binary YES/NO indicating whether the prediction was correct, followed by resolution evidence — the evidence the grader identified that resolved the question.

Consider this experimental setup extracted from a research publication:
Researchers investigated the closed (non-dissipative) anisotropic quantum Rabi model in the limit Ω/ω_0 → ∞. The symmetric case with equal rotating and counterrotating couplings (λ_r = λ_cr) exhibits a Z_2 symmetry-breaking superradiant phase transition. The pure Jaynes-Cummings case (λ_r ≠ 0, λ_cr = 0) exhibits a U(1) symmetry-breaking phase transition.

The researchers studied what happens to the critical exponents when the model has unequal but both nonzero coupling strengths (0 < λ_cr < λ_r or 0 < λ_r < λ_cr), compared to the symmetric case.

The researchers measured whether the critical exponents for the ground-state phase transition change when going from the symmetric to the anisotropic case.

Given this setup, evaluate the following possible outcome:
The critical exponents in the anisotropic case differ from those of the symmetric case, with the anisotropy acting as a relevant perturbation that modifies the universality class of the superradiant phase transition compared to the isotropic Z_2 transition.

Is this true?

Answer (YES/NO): NO